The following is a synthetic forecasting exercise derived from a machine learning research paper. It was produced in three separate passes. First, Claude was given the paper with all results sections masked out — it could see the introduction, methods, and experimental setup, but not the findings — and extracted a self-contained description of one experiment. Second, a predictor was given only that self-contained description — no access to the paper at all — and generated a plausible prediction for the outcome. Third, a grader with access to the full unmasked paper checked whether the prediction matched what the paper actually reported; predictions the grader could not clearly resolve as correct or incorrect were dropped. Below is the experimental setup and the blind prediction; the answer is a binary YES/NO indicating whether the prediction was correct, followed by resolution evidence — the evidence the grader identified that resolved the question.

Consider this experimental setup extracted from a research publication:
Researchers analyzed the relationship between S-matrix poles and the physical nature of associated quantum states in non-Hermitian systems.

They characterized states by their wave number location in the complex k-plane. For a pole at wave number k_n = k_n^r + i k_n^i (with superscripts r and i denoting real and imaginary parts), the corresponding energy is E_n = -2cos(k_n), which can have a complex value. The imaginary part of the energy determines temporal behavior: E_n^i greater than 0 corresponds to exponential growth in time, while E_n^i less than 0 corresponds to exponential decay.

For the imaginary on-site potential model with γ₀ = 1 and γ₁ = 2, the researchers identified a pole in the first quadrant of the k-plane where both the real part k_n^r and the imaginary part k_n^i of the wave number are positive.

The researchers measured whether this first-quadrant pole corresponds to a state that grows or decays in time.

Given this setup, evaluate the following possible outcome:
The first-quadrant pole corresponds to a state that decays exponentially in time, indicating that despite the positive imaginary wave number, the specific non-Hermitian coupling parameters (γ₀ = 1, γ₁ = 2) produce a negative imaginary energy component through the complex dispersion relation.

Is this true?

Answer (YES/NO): NO